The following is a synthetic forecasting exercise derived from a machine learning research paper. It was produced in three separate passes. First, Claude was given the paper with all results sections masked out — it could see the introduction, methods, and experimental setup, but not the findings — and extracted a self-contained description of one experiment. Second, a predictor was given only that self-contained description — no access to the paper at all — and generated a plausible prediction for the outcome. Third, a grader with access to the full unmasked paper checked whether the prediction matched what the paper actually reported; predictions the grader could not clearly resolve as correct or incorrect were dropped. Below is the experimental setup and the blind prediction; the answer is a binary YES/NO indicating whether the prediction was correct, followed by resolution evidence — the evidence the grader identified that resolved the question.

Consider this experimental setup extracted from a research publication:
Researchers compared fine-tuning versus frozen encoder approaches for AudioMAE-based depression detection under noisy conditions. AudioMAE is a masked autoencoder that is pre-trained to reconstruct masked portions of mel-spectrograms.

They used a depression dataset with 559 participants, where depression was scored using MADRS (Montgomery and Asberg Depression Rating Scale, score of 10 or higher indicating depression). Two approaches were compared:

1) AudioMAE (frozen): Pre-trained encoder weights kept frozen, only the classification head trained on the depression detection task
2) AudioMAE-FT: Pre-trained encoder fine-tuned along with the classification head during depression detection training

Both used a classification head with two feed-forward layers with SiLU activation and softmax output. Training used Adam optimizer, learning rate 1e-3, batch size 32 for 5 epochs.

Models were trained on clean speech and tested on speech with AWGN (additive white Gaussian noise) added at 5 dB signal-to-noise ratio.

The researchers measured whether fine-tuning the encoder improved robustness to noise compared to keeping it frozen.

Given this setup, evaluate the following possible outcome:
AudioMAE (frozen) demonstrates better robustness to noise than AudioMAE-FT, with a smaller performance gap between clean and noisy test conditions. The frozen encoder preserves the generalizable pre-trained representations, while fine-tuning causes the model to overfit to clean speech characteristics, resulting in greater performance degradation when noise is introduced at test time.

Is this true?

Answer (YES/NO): YES